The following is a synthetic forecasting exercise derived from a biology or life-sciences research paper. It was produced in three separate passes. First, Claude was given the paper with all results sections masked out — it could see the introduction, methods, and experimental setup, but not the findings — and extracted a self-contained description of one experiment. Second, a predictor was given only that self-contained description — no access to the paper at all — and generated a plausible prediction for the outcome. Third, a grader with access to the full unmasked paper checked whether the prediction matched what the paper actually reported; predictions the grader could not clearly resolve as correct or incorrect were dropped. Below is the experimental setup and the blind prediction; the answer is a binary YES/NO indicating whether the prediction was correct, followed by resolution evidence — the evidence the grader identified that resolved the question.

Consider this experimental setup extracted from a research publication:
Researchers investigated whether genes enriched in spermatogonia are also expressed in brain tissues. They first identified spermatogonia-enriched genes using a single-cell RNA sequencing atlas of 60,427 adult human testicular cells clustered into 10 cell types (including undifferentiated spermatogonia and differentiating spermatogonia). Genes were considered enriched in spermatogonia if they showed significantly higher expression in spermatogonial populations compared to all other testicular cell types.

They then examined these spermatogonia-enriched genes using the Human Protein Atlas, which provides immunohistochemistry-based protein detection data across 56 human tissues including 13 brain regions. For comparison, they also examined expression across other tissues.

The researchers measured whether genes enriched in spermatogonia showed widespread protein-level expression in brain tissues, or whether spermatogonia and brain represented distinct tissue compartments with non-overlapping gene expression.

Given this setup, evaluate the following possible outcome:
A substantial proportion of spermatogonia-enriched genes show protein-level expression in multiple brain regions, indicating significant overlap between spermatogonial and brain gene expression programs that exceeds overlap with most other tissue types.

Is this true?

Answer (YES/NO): YES